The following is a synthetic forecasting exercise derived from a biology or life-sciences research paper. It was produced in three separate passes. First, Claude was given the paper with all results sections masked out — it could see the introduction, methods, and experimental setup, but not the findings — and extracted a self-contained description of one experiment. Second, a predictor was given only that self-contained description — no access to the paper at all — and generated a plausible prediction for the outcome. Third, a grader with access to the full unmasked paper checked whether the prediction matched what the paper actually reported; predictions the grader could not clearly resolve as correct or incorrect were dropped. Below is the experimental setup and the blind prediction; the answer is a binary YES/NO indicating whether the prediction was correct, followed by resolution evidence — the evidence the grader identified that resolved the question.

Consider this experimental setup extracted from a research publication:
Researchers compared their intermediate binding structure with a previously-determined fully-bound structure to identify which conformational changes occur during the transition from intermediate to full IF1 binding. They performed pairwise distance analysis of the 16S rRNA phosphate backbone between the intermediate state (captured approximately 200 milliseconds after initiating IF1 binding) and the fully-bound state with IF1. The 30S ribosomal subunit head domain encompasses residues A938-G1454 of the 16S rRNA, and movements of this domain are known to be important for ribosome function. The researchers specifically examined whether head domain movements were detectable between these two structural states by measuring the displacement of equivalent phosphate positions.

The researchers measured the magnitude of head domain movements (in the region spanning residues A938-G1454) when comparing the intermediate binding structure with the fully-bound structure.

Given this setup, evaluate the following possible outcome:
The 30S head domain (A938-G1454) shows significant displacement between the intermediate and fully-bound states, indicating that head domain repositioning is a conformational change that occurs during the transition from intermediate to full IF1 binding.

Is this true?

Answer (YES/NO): YES